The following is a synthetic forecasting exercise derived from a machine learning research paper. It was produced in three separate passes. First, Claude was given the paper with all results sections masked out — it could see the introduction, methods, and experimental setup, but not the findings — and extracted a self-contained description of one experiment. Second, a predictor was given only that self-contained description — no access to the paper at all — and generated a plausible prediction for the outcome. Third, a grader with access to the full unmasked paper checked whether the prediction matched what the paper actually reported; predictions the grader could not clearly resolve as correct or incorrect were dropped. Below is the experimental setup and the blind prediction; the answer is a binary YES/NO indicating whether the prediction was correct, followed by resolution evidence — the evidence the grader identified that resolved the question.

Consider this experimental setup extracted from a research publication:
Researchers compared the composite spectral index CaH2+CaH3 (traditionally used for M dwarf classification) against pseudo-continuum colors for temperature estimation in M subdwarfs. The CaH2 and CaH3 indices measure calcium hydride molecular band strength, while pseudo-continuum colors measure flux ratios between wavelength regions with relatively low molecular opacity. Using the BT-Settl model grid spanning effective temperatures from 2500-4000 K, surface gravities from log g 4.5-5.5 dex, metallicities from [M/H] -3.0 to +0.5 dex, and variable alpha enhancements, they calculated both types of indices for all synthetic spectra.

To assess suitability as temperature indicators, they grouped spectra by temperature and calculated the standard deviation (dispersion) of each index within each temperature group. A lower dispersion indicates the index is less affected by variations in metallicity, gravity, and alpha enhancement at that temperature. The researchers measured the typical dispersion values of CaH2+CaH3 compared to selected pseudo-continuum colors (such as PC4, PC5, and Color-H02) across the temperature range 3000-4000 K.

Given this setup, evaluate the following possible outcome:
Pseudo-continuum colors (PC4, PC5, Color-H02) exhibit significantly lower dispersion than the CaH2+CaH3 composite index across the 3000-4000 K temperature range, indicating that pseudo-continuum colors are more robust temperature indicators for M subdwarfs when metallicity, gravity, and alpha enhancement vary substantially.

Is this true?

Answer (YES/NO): YES